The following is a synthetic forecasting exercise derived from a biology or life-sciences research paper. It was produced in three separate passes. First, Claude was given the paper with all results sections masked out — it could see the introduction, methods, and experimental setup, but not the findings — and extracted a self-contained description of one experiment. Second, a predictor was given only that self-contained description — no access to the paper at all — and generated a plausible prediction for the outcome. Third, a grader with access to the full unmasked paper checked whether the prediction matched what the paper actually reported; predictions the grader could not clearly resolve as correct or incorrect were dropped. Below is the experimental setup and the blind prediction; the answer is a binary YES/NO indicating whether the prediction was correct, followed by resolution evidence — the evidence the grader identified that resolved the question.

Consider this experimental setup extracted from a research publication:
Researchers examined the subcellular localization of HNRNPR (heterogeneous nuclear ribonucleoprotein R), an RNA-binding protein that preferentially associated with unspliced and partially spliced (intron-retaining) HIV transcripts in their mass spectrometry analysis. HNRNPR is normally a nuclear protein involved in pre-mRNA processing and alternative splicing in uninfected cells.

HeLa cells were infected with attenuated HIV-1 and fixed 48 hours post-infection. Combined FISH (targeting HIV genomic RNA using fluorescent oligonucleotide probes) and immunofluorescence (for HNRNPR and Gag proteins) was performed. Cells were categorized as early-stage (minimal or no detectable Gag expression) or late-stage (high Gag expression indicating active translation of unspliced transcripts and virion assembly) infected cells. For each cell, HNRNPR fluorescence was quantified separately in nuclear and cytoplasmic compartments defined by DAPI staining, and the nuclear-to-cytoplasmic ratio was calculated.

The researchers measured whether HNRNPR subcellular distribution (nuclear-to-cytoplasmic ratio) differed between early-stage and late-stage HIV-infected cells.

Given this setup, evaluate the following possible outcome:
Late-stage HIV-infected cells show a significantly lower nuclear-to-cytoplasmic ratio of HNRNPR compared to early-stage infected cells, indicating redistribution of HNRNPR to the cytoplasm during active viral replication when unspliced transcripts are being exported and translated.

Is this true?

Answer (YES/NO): YES